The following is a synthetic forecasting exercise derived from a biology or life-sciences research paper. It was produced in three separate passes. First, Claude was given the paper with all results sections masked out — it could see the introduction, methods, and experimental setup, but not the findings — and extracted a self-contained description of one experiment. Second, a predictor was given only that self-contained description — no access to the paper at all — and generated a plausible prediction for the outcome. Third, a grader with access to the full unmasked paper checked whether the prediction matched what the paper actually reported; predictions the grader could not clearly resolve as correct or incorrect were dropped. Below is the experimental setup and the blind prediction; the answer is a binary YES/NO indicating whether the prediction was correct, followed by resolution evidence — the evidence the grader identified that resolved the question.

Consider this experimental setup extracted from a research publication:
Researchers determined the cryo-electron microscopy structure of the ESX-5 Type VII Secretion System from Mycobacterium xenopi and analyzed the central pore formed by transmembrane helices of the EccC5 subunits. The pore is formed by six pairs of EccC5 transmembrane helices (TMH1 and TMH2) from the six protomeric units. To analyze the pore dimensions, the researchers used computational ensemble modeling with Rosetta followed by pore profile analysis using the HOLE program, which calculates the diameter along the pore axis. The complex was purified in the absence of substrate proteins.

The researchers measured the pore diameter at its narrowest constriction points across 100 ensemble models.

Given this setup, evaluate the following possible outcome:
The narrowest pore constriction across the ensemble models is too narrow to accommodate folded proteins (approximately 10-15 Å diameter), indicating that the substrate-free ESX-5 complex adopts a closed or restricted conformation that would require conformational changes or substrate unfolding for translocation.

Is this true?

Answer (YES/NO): NO